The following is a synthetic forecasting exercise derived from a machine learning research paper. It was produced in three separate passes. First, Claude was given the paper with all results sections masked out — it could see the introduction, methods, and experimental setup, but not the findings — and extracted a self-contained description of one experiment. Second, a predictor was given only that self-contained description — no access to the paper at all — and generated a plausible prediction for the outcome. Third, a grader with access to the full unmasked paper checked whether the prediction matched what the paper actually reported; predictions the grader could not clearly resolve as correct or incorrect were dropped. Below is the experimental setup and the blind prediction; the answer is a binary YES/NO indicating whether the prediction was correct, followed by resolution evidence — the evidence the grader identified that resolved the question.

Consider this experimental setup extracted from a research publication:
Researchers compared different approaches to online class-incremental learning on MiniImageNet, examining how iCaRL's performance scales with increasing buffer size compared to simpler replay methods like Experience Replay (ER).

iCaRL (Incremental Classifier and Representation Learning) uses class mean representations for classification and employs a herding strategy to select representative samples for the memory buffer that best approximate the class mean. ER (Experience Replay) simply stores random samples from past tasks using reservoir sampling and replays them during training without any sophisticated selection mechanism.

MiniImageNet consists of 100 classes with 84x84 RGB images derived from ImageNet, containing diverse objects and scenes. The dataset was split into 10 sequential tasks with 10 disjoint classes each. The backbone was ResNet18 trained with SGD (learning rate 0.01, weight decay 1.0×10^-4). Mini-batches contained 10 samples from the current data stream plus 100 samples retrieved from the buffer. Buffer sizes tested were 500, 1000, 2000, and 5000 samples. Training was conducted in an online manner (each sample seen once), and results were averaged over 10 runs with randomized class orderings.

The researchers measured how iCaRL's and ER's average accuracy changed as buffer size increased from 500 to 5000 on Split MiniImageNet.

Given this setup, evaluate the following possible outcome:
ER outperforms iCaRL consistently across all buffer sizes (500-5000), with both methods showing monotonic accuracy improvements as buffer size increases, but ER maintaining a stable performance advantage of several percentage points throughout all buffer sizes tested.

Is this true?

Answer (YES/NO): NO